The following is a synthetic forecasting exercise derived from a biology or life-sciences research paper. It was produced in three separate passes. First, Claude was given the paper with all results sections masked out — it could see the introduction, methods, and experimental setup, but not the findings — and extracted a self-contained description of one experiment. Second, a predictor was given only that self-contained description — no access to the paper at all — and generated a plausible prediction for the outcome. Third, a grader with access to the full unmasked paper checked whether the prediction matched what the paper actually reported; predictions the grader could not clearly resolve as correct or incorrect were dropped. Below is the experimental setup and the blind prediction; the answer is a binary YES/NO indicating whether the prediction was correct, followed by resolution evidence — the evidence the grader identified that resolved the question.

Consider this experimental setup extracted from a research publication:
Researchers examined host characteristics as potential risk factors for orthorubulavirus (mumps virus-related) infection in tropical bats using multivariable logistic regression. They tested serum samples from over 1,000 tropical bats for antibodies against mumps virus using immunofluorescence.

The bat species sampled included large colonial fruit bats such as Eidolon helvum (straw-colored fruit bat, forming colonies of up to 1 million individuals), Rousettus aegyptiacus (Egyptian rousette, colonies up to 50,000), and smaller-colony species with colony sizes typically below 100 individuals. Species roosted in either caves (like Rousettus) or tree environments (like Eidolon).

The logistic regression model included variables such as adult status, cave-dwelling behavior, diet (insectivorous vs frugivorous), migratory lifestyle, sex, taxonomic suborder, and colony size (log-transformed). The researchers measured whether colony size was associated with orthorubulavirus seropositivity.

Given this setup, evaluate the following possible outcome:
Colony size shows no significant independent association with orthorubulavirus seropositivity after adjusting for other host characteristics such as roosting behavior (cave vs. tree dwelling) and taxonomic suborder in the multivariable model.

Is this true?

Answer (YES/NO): NO